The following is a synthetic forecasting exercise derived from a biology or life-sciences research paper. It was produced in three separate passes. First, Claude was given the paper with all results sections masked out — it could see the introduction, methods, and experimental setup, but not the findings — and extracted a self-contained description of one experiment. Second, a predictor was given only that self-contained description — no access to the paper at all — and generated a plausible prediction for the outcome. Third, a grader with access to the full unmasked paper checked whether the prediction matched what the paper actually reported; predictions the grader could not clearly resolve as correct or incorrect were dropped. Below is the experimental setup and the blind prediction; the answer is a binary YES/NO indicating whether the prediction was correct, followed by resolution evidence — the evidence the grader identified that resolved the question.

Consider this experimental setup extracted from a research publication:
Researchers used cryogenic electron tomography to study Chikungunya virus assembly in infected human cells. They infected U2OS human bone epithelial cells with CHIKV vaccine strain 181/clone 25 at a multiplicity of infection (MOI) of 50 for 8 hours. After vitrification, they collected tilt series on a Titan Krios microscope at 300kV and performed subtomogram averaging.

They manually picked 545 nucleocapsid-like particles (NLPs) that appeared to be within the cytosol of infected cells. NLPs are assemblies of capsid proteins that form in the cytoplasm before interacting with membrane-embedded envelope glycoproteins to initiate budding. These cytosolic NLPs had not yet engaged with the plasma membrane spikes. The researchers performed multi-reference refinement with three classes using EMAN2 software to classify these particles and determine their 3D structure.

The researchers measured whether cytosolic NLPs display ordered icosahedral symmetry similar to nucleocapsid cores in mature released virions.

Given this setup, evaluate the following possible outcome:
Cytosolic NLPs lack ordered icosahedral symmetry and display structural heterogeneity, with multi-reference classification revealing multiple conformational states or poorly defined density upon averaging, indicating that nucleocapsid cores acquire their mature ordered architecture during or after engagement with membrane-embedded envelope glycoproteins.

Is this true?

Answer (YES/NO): YES